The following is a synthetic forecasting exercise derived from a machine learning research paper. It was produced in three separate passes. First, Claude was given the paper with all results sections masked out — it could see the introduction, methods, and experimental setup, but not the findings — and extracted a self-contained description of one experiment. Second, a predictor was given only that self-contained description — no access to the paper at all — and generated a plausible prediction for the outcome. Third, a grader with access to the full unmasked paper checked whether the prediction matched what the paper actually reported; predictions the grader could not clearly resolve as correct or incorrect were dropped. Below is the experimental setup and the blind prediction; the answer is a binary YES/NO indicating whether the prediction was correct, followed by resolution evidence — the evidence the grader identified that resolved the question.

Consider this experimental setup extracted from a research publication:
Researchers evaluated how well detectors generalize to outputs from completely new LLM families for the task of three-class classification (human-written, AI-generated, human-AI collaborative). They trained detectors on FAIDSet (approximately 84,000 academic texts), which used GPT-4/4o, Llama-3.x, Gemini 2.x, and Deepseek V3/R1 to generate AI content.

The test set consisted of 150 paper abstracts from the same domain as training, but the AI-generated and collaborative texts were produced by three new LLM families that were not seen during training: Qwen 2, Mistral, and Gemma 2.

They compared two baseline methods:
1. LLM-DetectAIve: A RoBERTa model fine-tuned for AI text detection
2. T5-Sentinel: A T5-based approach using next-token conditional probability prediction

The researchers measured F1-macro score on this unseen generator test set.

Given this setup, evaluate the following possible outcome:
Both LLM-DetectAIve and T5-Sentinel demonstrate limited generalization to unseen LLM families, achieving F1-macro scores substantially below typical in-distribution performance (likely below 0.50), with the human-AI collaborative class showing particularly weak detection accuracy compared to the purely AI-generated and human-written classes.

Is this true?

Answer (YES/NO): NO